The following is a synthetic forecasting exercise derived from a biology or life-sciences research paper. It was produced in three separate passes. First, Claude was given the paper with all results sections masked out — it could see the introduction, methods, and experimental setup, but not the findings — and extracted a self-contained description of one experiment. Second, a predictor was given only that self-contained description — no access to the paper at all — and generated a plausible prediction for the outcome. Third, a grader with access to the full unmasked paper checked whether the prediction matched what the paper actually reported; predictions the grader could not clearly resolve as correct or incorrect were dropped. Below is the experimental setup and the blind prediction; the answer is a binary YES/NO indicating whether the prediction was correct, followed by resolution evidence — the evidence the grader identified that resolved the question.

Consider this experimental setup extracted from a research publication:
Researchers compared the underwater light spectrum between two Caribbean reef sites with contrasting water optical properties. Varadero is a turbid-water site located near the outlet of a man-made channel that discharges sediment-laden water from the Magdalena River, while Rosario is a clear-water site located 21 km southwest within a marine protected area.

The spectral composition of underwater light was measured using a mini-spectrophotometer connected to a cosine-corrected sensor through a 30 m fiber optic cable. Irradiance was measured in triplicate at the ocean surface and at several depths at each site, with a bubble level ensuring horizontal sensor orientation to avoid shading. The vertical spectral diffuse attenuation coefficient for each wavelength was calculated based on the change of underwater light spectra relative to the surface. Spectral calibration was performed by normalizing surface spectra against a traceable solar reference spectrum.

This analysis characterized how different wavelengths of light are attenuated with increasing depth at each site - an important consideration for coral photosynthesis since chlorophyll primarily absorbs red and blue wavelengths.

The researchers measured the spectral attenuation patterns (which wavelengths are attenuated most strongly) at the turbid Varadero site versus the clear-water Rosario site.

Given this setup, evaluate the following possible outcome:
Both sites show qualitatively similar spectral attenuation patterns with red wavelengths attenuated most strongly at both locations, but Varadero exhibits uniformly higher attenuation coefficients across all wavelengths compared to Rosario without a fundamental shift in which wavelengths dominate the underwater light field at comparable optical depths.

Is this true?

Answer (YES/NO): NO